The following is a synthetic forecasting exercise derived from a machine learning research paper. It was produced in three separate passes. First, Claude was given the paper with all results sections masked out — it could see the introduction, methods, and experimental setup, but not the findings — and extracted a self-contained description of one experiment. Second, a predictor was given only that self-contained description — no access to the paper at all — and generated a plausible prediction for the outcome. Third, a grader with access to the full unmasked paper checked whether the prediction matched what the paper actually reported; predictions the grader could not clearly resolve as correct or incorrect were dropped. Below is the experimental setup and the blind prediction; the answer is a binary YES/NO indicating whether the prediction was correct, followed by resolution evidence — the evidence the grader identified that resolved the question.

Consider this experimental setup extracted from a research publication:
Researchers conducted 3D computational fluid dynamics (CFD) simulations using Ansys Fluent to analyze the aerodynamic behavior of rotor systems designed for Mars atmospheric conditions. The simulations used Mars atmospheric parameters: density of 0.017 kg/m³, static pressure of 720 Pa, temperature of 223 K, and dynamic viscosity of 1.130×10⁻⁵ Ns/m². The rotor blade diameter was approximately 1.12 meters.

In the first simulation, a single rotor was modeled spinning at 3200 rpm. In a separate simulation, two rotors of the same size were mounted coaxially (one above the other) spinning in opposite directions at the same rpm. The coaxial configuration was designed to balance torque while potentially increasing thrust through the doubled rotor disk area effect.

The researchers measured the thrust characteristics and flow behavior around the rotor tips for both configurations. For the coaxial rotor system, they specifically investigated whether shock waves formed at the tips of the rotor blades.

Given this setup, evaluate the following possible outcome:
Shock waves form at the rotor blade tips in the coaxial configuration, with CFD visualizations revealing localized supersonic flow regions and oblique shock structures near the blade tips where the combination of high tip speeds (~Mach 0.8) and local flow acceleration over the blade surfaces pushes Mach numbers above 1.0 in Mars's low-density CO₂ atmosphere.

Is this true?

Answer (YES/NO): NO